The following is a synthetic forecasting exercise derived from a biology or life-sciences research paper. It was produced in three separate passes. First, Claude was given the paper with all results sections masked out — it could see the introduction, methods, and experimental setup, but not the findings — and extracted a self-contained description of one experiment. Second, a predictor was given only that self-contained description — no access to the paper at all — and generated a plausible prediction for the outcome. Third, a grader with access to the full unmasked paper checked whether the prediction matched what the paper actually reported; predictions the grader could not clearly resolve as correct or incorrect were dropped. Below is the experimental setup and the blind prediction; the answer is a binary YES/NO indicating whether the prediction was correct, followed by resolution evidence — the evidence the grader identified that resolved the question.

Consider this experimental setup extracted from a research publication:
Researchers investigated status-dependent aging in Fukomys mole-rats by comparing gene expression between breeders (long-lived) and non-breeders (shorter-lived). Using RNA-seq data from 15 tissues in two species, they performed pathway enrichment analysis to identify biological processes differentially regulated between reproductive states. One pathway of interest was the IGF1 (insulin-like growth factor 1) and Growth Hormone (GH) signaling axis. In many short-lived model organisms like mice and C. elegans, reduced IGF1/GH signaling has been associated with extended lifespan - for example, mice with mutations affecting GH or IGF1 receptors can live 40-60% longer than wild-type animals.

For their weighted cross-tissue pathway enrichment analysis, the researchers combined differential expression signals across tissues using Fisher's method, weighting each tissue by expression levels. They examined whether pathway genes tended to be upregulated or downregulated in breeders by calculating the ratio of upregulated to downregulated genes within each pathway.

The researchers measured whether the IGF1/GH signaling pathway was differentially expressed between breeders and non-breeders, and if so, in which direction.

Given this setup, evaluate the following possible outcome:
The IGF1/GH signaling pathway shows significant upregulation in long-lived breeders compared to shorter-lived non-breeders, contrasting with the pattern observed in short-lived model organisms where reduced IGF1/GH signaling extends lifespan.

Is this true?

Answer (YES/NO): YES